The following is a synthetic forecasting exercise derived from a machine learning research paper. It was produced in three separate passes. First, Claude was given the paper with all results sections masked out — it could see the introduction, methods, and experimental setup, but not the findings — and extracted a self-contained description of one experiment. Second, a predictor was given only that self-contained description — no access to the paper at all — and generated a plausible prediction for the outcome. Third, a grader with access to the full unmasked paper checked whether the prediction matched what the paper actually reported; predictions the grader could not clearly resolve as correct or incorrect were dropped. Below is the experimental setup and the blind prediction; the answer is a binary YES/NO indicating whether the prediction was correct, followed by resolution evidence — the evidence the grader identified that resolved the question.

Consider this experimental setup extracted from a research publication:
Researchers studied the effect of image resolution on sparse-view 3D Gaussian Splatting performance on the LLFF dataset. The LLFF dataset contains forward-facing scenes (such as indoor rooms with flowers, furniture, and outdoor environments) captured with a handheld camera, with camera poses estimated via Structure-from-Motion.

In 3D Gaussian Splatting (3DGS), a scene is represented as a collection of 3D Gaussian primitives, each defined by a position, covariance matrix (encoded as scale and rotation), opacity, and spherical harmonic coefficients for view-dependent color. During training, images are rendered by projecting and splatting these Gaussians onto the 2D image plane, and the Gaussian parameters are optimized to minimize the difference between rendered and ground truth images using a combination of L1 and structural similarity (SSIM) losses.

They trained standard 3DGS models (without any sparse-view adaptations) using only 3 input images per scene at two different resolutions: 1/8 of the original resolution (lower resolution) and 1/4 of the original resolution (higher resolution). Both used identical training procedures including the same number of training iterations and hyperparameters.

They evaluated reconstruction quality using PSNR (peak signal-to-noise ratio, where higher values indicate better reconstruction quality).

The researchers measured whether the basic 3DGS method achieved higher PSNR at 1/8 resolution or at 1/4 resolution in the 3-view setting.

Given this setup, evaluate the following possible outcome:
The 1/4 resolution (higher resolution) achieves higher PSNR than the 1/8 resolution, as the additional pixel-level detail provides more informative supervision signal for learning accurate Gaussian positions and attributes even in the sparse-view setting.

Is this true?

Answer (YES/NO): NO